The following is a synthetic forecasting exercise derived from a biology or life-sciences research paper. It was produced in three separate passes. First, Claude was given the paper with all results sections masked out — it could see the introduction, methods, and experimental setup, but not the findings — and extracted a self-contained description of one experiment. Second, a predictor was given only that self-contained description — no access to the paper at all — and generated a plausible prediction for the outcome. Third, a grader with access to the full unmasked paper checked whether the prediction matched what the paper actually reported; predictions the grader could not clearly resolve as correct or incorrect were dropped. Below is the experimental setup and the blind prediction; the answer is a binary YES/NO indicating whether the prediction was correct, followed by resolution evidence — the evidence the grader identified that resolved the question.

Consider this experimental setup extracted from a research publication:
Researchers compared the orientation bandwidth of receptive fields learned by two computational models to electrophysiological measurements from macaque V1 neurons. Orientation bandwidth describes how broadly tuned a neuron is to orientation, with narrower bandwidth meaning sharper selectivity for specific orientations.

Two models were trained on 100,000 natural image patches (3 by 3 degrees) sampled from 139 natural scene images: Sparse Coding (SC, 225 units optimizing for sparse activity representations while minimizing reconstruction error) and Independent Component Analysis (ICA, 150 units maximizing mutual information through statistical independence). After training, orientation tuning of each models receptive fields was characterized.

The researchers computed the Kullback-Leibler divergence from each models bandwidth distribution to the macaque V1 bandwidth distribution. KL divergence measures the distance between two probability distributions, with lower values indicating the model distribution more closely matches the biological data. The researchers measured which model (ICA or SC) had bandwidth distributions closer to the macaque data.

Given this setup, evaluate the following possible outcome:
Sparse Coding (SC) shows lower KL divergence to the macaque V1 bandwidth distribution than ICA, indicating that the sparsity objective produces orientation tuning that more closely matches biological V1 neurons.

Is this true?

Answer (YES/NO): NO